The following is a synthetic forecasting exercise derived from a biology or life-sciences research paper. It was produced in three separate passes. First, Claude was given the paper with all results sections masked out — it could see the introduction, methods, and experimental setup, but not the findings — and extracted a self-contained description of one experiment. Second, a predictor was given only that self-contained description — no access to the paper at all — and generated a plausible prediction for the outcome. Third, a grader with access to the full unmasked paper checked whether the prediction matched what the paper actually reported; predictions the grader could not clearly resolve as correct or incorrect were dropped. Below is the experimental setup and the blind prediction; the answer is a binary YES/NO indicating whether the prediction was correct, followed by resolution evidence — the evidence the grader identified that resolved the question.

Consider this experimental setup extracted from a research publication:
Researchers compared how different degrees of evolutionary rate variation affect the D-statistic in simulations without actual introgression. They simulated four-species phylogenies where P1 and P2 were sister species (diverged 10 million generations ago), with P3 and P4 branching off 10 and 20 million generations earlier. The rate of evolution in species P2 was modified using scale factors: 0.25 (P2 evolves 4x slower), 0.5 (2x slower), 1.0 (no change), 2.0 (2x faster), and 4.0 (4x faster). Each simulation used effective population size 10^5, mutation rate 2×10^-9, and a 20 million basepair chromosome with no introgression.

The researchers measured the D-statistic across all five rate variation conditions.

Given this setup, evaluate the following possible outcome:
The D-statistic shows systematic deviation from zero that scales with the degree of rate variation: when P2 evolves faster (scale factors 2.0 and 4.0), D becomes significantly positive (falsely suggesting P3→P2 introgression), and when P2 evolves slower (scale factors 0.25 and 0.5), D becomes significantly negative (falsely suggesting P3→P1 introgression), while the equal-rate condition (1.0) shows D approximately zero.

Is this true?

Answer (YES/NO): NO